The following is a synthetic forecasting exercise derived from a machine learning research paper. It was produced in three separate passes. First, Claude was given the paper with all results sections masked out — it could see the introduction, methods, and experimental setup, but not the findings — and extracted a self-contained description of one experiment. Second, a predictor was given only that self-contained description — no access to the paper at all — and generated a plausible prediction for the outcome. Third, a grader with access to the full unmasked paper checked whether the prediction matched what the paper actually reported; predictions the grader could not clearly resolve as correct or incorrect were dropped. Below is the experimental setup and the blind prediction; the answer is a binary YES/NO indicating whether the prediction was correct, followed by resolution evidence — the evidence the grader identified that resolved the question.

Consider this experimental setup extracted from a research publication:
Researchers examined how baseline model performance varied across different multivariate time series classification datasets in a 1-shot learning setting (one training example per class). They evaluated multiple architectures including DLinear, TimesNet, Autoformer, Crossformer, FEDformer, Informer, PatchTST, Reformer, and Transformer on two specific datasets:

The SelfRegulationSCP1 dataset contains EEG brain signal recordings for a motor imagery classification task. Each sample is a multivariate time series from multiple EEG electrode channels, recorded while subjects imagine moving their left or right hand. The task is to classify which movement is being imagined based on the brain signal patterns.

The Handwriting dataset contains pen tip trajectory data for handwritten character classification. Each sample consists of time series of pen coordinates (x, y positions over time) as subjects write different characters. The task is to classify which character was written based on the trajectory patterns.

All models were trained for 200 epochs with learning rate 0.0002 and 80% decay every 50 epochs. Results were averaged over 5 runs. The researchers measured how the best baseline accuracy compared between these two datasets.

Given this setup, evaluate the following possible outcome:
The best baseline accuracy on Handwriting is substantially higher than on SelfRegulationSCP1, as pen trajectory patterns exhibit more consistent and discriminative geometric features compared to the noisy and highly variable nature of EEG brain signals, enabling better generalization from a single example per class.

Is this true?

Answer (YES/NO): NO